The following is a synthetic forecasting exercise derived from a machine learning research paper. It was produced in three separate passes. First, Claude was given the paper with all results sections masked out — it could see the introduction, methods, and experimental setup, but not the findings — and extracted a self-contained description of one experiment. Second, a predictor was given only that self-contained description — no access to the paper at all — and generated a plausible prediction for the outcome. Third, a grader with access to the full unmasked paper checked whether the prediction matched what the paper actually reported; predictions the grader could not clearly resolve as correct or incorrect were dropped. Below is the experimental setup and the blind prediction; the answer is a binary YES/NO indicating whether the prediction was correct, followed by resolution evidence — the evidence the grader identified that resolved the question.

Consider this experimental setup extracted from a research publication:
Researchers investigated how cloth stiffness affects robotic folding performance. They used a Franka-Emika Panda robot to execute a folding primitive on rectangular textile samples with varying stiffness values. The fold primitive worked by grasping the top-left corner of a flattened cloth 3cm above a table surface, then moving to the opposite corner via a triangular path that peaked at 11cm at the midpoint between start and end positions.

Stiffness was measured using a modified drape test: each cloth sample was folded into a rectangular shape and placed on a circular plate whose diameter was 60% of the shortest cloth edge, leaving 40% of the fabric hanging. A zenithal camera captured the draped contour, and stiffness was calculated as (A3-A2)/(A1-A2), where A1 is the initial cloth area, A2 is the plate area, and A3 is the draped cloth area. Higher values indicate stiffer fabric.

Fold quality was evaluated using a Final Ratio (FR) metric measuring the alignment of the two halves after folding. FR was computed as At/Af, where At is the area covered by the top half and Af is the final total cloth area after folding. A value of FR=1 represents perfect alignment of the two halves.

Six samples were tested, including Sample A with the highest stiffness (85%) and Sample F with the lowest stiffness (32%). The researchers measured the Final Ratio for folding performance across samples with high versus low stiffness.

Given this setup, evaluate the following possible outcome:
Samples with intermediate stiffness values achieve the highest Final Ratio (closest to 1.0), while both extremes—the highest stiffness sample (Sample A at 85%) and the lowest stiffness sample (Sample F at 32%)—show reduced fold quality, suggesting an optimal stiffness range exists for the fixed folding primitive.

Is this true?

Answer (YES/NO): NO